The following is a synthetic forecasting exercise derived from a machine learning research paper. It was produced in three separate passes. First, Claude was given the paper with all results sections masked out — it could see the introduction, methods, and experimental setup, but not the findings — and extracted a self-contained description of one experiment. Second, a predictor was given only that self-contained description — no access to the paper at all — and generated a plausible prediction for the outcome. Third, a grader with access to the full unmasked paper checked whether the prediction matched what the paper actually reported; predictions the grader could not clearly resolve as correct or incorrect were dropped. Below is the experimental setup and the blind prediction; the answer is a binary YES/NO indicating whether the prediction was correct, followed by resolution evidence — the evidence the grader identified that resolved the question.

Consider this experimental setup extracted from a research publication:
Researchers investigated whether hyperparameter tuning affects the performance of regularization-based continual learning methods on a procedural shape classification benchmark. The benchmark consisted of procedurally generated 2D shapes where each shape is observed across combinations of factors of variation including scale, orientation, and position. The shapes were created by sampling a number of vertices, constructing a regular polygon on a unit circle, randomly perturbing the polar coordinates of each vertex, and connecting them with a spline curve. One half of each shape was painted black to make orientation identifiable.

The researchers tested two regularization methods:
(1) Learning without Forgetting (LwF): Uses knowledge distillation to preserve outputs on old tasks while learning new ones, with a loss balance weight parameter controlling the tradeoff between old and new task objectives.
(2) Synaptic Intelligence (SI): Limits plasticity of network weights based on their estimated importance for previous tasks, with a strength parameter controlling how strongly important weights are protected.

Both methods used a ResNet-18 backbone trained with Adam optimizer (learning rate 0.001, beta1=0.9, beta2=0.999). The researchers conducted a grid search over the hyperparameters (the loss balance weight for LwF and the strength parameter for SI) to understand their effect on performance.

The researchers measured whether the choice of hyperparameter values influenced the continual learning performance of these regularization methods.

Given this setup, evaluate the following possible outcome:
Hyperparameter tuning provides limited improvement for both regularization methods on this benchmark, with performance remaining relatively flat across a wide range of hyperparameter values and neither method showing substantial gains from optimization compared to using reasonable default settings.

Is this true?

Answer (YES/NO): YES